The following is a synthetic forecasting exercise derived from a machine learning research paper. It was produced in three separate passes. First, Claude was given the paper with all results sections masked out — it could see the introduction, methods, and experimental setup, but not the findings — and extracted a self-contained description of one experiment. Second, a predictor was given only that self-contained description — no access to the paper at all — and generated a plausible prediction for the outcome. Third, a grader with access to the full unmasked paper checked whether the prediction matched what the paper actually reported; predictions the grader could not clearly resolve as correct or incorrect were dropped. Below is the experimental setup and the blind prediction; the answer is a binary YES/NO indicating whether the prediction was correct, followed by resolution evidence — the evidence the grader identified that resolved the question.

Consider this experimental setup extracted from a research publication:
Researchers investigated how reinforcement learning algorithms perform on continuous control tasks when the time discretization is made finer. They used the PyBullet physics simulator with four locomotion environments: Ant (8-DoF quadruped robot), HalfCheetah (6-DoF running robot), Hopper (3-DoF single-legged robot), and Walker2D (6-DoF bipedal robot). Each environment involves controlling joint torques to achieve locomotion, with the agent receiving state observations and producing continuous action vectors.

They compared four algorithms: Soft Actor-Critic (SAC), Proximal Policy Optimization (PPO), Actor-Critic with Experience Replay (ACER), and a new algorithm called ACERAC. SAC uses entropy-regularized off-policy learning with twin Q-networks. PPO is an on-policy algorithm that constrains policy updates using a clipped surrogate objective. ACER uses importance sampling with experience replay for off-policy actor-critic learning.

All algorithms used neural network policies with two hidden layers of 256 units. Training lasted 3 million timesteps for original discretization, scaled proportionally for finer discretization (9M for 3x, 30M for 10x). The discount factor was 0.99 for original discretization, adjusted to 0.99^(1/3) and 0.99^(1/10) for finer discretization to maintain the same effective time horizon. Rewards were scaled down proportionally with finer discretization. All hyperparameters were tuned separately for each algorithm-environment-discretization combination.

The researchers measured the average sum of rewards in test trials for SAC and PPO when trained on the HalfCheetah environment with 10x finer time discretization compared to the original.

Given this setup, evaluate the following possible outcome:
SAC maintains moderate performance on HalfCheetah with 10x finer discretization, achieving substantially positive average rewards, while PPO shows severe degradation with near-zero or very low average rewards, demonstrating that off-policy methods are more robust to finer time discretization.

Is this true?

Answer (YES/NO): NO